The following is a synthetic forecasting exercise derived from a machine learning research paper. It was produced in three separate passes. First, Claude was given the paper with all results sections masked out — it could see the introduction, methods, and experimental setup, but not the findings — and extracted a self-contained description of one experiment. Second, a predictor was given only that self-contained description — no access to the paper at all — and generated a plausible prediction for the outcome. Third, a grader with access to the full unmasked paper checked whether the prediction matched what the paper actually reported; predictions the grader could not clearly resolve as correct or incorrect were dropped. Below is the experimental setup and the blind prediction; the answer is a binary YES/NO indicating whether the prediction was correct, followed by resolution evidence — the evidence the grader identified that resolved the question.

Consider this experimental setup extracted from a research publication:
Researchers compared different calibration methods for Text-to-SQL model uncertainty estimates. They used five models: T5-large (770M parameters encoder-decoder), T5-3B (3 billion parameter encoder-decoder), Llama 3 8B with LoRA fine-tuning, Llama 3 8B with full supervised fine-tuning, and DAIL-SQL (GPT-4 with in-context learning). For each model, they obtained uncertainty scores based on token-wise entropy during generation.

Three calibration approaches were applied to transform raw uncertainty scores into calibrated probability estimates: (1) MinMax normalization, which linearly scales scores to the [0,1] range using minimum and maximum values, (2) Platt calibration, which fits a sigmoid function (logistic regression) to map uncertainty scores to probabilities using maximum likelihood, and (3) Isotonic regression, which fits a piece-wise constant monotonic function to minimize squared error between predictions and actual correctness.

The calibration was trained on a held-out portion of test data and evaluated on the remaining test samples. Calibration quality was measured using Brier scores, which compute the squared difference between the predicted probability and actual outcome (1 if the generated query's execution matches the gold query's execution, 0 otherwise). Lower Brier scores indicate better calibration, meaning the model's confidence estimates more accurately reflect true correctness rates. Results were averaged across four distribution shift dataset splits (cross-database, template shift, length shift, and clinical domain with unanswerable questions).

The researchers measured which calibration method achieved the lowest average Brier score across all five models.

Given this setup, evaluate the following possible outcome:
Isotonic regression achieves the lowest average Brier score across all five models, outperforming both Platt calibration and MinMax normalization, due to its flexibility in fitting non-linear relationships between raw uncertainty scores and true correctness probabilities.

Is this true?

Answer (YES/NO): YES